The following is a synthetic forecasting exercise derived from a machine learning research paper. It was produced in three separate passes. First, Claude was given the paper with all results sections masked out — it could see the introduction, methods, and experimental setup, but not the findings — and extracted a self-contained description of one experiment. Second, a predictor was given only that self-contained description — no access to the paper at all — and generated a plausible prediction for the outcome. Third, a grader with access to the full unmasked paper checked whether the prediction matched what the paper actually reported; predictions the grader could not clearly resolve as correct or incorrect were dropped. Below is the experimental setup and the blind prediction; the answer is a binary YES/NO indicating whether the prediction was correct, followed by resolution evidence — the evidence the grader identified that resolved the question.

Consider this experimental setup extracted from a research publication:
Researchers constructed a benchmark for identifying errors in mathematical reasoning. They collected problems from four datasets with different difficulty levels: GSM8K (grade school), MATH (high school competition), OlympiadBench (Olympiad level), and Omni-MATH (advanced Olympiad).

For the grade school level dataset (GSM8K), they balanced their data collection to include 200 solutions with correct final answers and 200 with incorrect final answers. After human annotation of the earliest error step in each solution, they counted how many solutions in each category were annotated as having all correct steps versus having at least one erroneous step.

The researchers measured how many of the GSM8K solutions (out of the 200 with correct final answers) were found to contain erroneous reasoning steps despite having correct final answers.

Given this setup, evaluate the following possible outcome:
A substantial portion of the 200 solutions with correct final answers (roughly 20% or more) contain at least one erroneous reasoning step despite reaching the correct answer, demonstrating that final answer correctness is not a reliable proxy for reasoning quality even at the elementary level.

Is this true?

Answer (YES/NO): NO